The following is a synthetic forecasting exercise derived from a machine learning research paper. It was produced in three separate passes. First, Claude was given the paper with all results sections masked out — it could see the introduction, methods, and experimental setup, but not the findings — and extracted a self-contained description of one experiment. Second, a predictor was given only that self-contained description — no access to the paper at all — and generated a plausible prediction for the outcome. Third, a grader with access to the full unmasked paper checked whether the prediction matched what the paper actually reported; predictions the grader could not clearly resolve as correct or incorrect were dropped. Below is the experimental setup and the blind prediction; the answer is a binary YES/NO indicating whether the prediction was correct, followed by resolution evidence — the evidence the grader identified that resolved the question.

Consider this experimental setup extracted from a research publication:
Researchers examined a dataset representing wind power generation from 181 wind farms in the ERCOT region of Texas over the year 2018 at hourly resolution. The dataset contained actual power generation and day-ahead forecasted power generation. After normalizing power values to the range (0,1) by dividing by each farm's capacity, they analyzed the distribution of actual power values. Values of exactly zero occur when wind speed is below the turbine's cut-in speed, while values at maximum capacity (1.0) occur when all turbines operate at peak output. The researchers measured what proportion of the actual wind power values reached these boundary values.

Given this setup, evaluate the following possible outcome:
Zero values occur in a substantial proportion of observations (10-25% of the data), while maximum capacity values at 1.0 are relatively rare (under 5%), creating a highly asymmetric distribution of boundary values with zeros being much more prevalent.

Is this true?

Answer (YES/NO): NO